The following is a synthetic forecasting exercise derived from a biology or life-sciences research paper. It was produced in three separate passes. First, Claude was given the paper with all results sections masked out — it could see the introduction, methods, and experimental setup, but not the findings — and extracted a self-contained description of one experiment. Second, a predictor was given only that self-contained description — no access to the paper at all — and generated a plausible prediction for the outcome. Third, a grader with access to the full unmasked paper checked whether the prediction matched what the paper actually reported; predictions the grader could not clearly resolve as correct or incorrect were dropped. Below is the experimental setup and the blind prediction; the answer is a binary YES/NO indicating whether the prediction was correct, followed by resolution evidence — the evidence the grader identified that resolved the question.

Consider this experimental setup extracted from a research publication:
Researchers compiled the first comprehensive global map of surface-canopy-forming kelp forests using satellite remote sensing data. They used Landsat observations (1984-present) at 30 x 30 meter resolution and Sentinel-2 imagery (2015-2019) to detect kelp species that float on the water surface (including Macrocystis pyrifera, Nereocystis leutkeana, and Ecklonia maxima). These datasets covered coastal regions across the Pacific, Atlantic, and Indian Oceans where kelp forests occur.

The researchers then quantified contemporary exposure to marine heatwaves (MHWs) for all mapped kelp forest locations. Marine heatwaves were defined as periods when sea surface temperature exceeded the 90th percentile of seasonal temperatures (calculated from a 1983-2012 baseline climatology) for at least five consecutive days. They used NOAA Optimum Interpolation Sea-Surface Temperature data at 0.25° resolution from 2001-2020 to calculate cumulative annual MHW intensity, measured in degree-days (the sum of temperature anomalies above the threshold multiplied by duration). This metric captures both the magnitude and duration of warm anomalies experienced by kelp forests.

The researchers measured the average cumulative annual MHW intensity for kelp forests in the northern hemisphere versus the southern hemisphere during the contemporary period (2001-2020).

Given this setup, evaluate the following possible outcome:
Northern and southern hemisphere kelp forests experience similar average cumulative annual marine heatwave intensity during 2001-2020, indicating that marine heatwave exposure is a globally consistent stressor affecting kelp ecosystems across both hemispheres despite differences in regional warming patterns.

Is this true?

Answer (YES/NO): NO